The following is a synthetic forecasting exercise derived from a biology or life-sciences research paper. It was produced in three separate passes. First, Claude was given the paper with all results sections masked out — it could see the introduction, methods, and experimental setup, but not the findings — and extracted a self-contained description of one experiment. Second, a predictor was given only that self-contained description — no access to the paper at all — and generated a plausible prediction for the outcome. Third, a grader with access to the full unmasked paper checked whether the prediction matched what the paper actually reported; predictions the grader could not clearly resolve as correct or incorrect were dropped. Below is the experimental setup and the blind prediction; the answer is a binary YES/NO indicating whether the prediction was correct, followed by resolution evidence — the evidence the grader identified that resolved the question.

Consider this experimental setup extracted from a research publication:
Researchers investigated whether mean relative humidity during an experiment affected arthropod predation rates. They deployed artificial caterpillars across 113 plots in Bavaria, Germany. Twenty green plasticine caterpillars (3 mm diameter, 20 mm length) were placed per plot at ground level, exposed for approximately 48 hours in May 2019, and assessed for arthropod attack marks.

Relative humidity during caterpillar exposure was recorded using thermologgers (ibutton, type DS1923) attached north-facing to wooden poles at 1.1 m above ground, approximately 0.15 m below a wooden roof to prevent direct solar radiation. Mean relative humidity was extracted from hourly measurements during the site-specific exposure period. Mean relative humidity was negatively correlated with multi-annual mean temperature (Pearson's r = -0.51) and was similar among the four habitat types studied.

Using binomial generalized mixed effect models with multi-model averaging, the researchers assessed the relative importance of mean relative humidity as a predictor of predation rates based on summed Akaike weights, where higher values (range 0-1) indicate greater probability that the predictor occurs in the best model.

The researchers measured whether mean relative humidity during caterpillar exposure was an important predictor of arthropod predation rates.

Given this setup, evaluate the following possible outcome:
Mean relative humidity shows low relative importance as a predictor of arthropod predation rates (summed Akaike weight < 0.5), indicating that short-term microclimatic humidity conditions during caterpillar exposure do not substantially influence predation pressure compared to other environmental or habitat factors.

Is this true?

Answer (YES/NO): NO